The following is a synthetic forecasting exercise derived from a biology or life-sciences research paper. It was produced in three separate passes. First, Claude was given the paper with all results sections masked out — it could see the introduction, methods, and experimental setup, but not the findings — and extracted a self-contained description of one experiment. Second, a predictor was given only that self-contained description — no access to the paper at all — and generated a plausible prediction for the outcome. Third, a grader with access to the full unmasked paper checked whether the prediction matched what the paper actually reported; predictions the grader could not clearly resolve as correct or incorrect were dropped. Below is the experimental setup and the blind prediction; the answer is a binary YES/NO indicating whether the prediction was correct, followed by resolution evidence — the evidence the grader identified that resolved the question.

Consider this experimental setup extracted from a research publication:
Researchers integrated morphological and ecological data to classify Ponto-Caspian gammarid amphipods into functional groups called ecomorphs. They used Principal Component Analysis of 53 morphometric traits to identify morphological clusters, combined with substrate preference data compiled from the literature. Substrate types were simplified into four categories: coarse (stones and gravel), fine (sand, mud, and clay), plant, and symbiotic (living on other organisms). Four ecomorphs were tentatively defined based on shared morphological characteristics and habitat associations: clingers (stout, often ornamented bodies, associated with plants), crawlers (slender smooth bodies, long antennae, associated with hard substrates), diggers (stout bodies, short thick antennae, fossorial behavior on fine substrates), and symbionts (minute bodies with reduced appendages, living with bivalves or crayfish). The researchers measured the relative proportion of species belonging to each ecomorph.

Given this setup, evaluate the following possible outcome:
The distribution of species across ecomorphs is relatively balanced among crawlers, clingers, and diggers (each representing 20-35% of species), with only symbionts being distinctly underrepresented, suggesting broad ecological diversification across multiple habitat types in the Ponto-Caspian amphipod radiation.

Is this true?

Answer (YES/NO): NO